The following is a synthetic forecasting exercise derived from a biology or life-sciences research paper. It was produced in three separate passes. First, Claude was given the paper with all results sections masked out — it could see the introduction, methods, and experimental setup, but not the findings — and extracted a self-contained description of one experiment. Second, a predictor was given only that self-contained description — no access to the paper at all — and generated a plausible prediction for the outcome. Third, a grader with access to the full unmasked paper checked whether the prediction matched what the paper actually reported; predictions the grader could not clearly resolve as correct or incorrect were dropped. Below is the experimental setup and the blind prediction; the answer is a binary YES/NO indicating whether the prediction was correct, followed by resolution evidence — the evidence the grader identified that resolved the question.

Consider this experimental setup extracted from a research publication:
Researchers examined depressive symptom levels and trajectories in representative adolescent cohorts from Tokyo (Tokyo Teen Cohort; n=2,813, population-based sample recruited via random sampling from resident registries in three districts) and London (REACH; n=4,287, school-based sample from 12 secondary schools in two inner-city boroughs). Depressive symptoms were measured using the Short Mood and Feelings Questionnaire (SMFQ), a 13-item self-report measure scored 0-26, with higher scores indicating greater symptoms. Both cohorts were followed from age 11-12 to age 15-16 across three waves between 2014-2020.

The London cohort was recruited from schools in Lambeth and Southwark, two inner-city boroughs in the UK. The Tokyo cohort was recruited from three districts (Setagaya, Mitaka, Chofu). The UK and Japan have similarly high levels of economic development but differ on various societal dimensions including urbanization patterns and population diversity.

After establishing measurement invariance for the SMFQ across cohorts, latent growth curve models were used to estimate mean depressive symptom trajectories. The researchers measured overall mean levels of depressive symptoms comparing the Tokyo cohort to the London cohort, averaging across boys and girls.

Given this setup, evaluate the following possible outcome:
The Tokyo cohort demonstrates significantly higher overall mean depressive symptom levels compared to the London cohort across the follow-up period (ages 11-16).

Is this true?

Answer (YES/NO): NO